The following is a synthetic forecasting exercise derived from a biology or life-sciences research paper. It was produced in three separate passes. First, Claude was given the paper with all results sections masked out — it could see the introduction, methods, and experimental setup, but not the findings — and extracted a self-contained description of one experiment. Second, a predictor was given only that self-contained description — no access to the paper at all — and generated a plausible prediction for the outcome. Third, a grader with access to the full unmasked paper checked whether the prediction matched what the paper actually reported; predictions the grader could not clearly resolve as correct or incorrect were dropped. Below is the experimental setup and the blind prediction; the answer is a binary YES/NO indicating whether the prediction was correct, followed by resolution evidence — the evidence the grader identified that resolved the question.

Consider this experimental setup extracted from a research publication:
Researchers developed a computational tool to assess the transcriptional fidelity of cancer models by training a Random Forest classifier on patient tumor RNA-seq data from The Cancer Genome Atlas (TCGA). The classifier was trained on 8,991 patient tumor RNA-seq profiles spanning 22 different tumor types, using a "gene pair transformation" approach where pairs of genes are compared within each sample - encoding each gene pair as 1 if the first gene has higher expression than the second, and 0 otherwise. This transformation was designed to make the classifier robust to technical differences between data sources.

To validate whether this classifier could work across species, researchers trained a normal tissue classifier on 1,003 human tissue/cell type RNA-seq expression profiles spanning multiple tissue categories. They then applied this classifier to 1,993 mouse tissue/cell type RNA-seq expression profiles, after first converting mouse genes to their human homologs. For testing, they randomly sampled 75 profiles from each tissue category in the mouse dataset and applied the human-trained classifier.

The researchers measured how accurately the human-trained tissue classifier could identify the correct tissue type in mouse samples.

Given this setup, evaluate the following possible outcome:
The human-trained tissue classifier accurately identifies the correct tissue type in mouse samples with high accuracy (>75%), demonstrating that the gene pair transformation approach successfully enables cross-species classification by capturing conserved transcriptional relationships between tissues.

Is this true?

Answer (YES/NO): YES